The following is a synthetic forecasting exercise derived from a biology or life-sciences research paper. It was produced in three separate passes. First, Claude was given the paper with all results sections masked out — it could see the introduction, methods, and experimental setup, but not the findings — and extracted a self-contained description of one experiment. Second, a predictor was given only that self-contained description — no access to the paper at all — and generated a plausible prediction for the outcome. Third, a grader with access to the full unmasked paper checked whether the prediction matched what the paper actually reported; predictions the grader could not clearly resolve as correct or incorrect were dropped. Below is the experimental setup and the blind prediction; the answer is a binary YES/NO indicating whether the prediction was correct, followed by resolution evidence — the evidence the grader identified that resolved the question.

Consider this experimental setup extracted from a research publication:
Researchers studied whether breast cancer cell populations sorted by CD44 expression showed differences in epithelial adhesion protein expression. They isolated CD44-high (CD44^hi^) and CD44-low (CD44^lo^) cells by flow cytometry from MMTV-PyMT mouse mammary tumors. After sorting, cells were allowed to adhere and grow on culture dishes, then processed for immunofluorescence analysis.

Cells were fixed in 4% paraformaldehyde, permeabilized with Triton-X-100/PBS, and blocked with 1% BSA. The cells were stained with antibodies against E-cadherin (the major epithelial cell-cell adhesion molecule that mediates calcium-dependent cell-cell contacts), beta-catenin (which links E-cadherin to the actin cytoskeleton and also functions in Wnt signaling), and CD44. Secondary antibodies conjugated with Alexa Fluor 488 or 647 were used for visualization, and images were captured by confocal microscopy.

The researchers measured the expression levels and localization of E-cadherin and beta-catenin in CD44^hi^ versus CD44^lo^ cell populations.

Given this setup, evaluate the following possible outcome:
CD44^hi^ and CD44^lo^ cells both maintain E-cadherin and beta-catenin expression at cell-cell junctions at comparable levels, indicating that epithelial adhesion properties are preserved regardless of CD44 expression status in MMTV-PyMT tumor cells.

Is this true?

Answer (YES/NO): NO